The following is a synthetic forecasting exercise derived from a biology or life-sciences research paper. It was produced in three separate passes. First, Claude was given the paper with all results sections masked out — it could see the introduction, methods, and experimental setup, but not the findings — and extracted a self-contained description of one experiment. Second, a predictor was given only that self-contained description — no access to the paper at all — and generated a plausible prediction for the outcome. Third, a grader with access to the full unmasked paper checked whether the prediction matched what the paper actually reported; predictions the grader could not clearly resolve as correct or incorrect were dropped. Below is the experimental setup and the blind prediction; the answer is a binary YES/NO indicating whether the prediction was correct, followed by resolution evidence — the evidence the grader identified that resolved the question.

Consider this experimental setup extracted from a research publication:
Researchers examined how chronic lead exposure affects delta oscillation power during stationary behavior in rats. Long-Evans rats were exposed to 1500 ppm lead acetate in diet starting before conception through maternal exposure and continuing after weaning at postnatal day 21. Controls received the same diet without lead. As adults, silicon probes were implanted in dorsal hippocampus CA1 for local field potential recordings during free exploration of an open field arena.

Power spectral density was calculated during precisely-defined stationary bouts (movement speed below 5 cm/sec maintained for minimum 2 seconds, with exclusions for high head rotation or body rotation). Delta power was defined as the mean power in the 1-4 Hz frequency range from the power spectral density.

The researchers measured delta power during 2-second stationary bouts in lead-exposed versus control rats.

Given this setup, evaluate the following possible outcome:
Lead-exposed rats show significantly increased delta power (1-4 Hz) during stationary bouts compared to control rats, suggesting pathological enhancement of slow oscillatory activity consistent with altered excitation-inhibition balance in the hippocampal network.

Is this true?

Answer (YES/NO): YES